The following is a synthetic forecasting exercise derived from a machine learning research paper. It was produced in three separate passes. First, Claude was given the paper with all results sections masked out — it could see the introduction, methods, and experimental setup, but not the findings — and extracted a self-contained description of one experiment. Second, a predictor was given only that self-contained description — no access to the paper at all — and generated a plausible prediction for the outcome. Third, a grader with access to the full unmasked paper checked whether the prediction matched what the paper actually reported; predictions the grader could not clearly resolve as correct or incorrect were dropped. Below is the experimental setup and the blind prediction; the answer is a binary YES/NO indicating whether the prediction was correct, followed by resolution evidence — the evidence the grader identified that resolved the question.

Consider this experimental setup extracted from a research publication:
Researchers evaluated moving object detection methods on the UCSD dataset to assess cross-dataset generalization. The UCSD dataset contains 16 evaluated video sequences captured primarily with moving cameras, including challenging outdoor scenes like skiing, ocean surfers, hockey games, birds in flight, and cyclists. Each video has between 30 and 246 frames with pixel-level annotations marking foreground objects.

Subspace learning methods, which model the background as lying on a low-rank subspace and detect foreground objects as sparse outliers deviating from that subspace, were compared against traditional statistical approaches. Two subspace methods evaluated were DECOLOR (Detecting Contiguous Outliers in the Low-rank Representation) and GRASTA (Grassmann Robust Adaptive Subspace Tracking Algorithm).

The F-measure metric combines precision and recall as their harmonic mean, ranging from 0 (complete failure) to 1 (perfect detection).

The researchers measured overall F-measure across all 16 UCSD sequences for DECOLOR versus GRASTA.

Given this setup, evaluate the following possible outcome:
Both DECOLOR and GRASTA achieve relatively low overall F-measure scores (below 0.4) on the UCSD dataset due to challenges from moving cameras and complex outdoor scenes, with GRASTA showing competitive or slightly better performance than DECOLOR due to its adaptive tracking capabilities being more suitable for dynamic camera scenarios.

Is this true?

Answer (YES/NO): NO